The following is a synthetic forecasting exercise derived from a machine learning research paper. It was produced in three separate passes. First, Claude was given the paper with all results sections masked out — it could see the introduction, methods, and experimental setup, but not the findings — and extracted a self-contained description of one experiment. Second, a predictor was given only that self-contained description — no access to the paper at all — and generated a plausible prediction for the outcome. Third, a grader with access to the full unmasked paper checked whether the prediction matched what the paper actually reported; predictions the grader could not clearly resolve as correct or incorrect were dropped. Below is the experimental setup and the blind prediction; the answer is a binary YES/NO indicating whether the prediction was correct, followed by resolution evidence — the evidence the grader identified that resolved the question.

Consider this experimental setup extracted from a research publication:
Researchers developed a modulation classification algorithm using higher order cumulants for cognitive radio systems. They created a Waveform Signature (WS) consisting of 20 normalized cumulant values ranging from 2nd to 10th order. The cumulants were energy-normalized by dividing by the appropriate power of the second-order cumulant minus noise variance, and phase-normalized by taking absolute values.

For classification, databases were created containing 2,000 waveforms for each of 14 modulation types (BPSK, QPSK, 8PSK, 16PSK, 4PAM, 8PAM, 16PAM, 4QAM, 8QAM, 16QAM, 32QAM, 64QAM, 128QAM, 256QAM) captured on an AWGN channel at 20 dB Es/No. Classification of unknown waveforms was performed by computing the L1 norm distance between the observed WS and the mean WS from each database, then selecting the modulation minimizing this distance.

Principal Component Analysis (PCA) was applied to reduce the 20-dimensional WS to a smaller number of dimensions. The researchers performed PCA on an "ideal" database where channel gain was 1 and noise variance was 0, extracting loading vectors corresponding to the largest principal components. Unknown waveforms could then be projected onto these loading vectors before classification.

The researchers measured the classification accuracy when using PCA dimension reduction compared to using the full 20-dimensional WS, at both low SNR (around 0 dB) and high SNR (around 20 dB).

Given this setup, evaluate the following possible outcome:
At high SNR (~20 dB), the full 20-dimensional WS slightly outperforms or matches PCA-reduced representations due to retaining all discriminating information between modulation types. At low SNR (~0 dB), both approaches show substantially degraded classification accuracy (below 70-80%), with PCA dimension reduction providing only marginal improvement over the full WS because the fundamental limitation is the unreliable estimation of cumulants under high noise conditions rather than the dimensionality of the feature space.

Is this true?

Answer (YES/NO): NO